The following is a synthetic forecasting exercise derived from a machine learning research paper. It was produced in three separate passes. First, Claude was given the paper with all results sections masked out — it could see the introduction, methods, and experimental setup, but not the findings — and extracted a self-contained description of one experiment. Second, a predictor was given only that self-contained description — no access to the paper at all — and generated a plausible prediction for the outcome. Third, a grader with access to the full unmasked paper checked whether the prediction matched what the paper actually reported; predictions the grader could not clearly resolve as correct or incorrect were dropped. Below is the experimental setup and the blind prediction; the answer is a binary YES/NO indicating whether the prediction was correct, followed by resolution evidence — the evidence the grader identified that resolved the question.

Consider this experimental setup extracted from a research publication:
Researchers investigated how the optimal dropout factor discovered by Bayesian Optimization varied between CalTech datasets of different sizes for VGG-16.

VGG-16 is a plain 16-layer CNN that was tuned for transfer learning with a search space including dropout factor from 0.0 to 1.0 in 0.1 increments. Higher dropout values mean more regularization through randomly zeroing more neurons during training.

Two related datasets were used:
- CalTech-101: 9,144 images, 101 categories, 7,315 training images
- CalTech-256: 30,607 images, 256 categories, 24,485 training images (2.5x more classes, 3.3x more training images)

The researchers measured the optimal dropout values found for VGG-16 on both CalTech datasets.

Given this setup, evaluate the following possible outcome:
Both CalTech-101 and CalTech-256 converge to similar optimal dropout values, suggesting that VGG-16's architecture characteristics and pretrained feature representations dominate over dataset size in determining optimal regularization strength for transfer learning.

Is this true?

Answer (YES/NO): YES